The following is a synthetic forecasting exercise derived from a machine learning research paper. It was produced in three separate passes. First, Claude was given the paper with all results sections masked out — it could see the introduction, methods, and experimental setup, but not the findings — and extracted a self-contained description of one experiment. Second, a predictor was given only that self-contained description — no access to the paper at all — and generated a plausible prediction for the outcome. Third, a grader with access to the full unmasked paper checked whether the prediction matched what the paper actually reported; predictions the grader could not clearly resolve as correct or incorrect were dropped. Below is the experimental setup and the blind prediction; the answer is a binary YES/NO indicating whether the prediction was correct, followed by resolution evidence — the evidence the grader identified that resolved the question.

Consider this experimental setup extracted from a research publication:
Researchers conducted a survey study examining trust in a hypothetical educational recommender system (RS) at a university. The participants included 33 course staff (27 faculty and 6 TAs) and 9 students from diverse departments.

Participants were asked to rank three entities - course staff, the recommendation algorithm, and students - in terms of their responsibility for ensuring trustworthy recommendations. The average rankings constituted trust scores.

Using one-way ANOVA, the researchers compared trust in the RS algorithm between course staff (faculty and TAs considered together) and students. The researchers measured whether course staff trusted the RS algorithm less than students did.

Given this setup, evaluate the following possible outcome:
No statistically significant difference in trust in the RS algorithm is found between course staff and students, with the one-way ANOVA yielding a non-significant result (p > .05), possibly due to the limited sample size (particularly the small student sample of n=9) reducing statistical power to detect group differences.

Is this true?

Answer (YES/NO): YES